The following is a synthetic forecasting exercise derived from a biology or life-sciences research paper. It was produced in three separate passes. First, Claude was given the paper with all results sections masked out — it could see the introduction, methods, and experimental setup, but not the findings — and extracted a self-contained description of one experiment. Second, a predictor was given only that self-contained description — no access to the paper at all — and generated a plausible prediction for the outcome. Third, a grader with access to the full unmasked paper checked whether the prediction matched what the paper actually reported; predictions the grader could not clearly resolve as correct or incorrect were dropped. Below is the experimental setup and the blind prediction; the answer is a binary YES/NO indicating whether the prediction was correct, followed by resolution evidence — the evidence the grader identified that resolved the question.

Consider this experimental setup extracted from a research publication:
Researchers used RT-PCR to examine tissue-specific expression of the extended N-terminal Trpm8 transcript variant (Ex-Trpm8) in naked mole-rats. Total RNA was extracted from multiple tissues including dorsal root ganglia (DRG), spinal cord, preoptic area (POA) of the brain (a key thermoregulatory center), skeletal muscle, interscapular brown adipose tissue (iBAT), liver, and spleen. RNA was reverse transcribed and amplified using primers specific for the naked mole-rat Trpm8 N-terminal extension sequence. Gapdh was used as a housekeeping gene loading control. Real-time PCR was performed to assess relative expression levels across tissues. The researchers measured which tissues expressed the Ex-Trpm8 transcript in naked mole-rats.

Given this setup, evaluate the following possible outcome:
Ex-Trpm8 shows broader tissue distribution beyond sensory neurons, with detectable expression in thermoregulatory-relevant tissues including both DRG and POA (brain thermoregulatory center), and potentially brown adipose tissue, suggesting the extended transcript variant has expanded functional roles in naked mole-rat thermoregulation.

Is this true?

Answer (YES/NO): YES